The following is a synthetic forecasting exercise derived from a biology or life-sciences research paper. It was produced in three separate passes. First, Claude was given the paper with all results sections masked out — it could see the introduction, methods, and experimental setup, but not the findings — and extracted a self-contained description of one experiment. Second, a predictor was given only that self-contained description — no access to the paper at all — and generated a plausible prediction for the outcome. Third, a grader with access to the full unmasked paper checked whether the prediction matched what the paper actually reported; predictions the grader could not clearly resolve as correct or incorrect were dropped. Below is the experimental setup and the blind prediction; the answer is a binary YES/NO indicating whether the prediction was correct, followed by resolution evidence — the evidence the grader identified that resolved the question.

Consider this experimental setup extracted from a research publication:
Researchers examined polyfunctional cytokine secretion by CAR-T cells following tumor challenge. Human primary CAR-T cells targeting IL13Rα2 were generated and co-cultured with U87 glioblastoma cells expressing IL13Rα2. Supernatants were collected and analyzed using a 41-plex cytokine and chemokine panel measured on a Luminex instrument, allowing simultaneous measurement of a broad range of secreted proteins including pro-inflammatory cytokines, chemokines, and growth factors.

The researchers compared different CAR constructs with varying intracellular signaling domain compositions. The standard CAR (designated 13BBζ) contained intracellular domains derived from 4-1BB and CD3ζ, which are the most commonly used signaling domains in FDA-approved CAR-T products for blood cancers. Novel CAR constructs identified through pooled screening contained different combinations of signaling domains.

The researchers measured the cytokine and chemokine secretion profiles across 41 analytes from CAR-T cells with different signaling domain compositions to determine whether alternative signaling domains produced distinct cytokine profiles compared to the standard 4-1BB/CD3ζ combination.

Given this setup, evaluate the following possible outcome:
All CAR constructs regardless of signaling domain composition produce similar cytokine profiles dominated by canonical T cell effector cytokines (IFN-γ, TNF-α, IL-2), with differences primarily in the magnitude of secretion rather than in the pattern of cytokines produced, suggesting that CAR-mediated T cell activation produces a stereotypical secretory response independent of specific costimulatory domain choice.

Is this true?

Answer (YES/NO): NO